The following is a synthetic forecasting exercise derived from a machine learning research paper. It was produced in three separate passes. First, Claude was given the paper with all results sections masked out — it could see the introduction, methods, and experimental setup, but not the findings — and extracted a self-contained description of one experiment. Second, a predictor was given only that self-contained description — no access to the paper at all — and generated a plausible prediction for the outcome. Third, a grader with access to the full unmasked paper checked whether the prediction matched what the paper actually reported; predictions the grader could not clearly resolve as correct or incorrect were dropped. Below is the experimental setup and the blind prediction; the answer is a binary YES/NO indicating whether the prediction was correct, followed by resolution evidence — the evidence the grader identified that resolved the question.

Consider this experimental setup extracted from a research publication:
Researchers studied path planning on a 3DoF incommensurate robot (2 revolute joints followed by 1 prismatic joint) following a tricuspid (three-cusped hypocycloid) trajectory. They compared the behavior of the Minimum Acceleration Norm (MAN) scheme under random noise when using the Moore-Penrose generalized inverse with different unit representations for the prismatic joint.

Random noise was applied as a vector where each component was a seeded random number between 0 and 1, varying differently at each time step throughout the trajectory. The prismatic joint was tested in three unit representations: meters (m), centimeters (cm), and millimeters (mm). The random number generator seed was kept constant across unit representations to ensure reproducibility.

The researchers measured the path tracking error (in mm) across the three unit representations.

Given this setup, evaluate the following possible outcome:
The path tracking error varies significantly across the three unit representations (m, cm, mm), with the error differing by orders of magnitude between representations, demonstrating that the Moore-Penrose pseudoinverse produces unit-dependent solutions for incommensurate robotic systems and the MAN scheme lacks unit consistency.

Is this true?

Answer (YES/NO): YES